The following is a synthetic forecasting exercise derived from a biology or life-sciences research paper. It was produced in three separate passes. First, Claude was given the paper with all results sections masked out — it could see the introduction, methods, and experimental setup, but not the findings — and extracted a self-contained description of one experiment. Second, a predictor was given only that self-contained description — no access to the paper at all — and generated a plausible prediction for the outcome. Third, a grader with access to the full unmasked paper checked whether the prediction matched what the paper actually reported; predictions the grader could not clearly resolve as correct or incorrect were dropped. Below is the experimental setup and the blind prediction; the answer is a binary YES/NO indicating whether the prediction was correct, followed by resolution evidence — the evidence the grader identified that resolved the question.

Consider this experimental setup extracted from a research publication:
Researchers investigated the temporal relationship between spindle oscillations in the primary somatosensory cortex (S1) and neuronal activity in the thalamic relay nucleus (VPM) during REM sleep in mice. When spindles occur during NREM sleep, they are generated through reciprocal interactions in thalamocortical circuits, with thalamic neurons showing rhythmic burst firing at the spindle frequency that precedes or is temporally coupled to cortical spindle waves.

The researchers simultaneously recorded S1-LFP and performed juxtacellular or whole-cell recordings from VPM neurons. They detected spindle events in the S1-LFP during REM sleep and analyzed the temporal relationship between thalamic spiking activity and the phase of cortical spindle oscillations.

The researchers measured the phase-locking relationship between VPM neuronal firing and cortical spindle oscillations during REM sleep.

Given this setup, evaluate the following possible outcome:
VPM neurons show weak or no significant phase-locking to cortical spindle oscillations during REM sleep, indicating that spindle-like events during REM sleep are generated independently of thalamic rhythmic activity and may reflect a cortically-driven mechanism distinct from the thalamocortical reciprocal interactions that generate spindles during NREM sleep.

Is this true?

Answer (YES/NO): NO